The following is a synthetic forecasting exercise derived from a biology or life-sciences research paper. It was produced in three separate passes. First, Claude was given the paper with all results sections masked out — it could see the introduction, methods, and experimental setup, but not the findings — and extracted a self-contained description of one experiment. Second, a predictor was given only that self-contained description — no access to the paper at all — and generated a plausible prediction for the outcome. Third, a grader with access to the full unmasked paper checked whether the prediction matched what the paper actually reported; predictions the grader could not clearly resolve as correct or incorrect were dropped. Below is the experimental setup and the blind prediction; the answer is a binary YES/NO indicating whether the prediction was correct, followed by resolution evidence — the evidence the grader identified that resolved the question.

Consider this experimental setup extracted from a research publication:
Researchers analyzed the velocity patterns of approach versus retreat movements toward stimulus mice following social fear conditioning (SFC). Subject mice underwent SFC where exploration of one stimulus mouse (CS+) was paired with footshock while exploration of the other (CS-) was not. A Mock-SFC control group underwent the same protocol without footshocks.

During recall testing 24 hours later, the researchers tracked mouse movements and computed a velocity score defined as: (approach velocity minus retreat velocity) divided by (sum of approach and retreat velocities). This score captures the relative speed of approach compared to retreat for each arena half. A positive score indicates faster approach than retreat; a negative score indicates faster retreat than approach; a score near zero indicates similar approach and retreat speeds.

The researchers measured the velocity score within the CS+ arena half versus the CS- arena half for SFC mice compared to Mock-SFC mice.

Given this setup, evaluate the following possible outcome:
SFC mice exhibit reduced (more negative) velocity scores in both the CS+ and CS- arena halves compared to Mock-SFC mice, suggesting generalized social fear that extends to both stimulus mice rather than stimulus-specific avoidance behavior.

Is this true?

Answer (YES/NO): NO